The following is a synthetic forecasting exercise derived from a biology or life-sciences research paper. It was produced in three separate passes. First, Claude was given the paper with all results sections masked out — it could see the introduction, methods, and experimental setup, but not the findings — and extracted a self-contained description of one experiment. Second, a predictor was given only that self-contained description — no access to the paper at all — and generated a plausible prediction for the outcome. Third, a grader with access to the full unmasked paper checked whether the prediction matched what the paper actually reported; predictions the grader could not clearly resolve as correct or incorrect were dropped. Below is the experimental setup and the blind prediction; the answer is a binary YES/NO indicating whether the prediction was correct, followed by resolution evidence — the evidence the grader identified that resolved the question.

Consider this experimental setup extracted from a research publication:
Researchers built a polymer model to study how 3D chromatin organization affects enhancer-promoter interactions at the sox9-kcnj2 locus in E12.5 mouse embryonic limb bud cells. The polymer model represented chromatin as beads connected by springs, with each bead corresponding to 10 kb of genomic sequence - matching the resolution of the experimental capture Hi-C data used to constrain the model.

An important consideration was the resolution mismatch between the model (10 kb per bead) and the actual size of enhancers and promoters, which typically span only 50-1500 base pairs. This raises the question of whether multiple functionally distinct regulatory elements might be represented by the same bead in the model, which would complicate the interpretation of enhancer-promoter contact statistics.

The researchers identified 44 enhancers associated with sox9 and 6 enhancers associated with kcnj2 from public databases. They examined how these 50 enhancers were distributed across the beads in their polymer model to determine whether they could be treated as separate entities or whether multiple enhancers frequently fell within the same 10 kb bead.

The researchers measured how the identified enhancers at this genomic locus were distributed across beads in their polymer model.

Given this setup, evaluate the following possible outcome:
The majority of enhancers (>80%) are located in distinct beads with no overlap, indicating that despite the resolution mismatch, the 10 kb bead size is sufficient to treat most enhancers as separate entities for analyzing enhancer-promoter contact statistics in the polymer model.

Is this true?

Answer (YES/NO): YES